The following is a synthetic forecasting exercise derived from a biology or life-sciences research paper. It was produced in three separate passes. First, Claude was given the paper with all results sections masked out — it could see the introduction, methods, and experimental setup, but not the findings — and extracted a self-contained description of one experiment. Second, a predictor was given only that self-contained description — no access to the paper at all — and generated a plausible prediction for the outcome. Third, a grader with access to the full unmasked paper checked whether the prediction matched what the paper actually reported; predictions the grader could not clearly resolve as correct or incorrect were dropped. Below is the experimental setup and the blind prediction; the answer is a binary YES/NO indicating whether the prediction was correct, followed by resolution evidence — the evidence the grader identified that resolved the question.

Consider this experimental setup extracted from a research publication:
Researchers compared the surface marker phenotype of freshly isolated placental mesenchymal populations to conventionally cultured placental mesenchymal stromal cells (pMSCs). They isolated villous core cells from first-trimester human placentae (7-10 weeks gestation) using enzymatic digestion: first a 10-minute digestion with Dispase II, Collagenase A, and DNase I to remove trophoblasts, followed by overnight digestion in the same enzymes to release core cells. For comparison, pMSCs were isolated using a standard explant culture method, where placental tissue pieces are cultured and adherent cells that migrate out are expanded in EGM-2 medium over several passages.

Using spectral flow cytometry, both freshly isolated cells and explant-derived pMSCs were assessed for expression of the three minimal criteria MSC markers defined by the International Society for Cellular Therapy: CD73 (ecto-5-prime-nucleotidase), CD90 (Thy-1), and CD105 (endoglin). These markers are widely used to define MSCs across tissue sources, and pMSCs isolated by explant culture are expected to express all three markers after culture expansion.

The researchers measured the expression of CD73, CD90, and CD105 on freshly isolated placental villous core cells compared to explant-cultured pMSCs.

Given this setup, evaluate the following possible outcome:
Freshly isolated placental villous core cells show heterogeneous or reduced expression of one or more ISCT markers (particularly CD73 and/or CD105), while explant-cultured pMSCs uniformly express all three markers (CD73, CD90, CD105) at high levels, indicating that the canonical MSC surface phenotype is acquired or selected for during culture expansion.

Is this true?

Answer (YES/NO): NO